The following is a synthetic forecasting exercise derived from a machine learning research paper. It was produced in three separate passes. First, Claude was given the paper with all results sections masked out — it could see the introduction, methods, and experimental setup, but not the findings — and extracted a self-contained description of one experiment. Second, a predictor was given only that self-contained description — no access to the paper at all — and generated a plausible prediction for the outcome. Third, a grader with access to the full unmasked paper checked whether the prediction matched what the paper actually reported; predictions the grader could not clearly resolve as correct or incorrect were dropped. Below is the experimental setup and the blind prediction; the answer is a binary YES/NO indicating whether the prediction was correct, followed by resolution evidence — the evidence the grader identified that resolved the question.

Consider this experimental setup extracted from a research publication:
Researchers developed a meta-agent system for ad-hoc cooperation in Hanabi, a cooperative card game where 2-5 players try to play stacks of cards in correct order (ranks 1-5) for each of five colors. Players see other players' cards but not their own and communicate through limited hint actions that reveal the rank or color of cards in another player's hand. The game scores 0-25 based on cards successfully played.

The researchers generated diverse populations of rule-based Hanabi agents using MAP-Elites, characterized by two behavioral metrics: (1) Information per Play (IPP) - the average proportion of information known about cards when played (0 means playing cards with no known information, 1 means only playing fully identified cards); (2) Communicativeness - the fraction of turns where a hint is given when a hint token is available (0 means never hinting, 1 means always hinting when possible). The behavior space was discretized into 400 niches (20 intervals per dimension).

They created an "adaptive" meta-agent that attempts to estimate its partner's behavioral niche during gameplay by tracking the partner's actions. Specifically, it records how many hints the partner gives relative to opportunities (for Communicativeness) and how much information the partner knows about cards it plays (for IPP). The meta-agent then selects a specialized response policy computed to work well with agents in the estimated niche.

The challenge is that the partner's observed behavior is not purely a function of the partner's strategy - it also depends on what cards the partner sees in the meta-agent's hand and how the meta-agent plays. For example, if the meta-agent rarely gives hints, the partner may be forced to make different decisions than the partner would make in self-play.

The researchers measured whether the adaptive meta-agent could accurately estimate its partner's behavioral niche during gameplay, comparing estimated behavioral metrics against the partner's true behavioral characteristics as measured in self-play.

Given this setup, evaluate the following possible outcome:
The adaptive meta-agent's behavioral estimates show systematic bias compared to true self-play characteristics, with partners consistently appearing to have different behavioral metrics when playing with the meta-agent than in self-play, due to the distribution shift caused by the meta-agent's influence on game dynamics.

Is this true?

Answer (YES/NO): YES